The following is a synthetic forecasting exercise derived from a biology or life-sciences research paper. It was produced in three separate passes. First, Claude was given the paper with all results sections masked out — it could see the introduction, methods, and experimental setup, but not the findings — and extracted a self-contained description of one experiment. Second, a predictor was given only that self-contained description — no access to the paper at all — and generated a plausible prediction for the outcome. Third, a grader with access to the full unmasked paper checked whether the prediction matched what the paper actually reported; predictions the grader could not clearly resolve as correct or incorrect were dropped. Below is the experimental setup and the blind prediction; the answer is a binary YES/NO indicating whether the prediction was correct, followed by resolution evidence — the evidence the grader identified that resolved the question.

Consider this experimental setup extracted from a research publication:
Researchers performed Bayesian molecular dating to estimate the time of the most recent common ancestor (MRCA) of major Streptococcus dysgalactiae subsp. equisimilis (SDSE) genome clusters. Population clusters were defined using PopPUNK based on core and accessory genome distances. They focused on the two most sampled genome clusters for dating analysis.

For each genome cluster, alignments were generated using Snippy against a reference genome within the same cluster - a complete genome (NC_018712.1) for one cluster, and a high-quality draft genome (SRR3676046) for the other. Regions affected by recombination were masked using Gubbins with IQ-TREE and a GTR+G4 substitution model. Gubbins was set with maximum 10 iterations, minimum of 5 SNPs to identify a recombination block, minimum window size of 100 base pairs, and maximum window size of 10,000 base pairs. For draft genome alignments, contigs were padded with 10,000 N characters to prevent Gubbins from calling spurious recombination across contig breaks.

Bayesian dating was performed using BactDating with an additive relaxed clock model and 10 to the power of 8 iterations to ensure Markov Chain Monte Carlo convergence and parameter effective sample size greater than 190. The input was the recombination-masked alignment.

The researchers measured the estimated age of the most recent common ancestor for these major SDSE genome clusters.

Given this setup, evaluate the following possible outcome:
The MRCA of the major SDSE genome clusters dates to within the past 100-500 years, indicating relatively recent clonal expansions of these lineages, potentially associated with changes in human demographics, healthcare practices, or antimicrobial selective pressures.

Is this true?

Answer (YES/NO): NO